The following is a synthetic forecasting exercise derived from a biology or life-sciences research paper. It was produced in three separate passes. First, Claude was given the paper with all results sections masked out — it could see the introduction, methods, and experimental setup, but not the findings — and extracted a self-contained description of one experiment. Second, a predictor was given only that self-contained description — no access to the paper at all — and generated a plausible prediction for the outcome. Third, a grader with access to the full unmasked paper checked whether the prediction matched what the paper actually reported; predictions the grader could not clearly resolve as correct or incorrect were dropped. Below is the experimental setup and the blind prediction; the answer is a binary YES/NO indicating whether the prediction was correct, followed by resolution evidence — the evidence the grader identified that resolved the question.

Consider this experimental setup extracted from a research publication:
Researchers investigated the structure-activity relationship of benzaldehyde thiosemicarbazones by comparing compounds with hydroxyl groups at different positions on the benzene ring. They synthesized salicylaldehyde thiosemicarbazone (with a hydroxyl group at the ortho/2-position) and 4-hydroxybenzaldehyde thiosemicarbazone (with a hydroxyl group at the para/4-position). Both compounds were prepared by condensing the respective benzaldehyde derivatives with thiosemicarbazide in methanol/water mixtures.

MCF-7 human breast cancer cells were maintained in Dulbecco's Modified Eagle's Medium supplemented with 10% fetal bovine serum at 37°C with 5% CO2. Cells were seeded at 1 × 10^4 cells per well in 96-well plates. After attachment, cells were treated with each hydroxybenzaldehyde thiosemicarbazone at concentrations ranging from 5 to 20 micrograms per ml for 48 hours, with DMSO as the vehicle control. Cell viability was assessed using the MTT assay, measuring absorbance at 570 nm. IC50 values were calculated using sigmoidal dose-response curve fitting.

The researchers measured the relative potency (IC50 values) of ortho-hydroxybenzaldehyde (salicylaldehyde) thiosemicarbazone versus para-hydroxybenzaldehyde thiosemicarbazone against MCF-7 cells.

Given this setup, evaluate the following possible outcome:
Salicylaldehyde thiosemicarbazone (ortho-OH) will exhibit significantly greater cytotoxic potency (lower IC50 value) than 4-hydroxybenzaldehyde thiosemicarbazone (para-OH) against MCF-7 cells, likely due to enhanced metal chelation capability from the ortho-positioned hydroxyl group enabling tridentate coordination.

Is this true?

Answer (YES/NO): NO